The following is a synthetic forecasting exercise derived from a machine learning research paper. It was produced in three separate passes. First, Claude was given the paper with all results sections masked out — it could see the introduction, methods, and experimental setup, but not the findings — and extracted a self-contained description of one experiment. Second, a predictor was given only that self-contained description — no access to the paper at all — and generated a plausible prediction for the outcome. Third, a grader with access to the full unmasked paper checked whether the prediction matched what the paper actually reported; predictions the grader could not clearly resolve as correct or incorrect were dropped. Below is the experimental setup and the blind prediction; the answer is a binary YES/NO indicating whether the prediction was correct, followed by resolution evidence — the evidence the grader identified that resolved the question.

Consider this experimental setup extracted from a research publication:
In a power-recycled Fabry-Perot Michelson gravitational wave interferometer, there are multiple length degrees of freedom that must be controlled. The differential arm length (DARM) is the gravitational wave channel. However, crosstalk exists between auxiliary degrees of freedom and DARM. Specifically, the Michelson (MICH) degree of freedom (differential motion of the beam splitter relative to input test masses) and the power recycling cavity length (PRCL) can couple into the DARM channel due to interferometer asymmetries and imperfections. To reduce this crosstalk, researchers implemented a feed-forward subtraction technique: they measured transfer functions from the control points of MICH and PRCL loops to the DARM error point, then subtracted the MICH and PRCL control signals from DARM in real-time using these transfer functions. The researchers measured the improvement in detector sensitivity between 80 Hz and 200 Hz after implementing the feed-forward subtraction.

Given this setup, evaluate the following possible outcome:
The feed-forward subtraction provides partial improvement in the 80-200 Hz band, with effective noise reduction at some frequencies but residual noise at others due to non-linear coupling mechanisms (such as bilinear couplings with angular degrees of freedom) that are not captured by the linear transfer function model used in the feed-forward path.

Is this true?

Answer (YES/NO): NO